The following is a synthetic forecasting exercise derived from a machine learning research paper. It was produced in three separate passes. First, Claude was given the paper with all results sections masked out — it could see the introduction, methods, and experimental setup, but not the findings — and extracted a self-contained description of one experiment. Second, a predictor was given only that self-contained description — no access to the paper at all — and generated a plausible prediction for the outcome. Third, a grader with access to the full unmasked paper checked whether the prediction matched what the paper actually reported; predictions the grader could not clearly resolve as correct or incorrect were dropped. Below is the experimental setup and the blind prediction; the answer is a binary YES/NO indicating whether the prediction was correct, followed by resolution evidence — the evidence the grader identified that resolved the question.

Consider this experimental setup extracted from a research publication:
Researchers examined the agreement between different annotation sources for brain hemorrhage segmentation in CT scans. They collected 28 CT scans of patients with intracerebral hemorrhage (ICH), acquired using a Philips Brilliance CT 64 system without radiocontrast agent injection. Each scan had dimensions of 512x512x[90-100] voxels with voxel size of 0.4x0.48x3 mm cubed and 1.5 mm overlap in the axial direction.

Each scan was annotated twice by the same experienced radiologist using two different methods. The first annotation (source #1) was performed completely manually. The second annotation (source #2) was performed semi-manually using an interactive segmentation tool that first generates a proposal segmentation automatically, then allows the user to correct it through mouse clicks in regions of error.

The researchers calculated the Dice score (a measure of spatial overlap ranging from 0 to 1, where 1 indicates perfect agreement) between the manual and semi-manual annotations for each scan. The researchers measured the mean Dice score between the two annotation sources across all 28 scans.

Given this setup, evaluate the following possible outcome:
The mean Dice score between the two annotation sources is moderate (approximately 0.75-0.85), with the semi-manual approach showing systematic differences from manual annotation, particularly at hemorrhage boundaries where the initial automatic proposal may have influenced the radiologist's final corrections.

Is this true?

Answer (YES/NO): YES